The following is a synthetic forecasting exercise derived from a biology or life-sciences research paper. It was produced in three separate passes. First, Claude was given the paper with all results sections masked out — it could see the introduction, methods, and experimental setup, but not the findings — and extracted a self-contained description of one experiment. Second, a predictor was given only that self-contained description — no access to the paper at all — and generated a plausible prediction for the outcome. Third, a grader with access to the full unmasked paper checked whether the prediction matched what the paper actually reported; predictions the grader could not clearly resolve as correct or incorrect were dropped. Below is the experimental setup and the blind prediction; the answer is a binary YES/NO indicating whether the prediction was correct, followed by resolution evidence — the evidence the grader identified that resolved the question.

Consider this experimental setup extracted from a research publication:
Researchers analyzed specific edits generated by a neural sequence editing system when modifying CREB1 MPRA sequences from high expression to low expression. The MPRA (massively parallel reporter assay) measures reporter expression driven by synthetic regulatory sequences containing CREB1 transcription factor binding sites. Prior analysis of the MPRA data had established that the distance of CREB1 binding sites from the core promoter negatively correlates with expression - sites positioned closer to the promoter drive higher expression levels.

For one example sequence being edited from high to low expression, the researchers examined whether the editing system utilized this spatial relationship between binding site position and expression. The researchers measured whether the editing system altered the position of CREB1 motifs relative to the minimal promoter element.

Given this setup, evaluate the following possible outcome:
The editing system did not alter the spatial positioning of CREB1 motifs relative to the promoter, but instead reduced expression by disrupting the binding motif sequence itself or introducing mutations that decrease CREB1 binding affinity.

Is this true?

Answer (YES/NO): NO